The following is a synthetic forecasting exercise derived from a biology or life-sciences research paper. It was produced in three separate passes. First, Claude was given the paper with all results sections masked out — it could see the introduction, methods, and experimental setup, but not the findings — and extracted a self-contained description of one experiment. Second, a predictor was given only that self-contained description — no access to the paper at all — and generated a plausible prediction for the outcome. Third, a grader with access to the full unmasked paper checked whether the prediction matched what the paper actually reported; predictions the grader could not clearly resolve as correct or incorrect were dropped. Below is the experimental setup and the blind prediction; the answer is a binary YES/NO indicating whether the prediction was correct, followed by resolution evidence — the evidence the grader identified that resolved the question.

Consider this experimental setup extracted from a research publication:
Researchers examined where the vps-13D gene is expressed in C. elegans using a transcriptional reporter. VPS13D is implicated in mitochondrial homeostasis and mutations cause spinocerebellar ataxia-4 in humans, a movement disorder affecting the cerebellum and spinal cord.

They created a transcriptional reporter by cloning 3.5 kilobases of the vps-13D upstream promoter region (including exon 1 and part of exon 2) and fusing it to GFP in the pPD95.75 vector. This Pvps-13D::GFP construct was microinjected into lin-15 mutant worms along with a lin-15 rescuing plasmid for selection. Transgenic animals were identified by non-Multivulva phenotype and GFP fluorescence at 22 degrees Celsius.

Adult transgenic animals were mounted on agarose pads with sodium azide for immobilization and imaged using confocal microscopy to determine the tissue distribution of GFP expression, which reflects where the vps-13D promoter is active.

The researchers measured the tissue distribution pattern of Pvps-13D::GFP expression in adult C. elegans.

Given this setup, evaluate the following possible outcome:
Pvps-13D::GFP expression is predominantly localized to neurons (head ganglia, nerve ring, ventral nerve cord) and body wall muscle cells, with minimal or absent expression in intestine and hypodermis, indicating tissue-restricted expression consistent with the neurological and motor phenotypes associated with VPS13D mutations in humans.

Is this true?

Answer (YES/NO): NO